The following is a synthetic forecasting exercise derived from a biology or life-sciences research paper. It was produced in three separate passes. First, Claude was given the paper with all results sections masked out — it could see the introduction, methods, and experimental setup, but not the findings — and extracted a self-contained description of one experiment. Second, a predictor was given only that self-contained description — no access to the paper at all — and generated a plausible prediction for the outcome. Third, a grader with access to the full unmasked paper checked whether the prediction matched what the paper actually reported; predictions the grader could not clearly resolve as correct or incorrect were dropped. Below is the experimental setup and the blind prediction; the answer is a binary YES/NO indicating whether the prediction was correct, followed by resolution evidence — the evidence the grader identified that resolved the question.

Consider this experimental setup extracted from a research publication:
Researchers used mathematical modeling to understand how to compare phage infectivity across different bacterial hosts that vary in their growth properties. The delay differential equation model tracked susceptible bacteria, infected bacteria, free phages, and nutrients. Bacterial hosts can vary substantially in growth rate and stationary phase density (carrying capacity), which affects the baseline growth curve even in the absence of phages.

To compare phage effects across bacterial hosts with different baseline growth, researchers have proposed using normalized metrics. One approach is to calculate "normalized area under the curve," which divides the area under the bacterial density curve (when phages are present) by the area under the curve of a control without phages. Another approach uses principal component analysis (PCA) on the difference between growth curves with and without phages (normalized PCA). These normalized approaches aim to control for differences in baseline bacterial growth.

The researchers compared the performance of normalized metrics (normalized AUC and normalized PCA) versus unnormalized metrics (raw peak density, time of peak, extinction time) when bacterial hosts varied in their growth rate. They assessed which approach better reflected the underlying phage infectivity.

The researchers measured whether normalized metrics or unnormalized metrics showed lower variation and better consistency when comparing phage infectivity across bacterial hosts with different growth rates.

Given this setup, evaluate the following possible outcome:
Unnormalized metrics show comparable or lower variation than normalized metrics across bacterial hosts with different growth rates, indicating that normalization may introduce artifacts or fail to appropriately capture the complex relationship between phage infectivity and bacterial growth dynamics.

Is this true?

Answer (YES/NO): YES